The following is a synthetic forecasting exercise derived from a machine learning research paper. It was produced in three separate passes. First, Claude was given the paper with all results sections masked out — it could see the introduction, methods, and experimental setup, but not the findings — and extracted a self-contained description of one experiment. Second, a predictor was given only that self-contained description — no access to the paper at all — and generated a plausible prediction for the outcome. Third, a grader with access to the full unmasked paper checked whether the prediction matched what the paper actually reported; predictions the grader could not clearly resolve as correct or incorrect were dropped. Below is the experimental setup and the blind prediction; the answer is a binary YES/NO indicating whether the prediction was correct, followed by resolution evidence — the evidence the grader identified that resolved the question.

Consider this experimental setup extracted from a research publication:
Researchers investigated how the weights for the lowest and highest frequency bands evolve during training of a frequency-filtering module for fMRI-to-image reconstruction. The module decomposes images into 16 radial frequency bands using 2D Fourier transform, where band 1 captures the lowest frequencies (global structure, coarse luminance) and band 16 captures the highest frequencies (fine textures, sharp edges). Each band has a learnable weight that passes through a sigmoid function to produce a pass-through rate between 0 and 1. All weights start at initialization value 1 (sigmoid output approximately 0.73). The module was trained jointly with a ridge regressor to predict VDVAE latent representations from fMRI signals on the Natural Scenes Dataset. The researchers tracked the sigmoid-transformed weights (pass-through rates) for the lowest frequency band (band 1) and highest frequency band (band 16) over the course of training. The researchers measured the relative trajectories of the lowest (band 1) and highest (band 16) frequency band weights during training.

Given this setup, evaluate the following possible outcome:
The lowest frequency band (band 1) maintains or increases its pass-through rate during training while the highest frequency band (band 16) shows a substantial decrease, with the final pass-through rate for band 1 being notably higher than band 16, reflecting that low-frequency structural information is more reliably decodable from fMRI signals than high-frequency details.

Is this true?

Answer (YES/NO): YES